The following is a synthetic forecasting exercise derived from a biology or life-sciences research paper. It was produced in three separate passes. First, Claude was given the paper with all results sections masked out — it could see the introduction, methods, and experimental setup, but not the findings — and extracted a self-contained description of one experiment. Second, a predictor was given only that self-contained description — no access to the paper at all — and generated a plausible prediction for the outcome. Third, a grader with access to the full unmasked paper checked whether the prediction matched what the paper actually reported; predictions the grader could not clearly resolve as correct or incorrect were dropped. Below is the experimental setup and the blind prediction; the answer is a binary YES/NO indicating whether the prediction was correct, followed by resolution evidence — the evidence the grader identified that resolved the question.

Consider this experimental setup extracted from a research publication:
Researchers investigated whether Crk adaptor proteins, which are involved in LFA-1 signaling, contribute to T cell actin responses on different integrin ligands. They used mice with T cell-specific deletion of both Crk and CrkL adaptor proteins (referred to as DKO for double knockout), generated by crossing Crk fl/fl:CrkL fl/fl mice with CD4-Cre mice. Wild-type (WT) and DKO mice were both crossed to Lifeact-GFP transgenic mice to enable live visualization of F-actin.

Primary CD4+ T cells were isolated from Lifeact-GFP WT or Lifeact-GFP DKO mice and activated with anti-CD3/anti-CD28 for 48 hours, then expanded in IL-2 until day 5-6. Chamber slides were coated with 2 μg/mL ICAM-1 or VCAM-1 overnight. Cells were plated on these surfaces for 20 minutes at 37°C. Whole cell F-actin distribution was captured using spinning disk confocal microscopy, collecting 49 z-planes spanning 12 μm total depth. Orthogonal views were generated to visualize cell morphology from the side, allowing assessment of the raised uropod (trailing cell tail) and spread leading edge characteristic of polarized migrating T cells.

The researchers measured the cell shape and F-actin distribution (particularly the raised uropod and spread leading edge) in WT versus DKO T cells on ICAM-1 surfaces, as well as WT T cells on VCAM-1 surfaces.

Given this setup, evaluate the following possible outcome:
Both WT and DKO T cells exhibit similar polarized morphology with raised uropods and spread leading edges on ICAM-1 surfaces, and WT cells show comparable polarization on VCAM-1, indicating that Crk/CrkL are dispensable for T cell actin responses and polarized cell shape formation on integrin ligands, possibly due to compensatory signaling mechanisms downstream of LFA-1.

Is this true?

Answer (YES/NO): NO